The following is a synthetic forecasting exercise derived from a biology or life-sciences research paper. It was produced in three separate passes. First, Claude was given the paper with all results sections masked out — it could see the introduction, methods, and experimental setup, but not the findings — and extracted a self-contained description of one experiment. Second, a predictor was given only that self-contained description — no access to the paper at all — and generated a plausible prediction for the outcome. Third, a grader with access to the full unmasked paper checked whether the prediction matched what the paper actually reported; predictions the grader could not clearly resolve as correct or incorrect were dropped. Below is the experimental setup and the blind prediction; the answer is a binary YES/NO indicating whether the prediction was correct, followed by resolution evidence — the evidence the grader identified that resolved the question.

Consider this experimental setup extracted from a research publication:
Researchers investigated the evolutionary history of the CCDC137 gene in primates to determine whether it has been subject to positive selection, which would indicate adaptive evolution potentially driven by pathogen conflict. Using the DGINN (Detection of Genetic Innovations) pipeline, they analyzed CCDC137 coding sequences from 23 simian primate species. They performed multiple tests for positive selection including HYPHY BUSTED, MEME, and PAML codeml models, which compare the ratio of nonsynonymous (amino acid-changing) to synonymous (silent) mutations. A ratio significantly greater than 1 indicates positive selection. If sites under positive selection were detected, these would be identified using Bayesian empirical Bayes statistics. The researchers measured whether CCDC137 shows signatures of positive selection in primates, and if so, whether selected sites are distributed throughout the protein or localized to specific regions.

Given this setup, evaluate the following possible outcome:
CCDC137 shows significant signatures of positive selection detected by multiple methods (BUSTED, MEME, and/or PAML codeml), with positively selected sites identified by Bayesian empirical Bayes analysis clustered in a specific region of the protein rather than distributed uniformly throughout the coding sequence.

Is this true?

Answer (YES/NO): NO